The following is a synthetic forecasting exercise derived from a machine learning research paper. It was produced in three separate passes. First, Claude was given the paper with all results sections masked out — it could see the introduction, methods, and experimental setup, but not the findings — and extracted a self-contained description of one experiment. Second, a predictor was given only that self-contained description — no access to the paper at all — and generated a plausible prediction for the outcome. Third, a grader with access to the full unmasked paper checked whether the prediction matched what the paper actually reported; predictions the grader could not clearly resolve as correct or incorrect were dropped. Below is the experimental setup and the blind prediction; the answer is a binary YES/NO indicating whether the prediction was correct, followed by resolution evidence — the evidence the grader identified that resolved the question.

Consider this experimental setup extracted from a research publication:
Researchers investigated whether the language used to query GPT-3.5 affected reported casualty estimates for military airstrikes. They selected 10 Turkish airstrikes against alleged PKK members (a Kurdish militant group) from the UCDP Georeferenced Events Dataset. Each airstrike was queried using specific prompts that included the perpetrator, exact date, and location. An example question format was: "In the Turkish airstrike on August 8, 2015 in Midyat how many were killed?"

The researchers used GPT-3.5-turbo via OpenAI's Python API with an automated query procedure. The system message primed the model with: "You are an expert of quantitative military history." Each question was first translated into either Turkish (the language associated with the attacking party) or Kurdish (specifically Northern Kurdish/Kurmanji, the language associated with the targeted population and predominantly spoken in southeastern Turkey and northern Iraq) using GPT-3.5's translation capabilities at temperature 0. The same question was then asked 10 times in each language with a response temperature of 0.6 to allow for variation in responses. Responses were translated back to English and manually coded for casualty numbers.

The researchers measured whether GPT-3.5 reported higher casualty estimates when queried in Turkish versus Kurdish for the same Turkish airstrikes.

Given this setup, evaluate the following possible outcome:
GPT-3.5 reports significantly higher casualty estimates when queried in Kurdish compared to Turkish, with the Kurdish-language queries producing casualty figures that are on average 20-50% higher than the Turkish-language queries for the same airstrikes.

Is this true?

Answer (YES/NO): YES